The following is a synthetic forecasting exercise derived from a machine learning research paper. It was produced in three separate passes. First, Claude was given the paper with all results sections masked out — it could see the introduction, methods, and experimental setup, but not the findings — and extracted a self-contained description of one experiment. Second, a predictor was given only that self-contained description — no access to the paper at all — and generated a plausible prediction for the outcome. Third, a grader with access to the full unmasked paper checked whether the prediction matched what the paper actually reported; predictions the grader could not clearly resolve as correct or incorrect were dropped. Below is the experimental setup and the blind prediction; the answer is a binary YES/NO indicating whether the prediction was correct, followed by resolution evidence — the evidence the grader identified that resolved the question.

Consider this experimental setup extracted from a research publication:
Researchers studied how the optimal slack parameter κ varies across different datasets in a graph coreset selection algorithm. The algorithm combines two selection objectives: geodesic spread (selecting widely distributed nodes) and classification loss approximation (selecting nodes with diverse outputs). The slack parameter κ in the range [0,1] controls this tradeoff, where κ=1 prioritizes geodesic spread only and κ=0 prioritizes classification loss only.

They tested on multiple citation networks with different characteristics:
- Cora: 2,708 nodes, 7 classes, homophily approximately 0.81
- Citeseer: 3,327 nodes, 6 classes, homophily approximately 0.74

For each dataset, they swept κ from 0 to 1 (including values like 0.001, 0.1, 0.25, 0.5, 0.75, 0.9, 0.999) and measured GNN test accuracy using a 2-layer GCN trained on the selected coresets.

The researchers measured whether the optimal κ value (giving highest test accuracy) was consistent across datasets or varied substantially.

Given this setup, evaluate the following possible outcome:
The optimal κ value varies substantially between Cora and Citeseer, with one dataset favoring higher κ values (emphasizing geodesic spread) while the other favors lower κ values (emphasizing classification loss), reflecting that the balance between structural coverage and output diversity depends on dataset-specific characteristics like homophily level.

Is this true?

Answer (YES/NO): NO